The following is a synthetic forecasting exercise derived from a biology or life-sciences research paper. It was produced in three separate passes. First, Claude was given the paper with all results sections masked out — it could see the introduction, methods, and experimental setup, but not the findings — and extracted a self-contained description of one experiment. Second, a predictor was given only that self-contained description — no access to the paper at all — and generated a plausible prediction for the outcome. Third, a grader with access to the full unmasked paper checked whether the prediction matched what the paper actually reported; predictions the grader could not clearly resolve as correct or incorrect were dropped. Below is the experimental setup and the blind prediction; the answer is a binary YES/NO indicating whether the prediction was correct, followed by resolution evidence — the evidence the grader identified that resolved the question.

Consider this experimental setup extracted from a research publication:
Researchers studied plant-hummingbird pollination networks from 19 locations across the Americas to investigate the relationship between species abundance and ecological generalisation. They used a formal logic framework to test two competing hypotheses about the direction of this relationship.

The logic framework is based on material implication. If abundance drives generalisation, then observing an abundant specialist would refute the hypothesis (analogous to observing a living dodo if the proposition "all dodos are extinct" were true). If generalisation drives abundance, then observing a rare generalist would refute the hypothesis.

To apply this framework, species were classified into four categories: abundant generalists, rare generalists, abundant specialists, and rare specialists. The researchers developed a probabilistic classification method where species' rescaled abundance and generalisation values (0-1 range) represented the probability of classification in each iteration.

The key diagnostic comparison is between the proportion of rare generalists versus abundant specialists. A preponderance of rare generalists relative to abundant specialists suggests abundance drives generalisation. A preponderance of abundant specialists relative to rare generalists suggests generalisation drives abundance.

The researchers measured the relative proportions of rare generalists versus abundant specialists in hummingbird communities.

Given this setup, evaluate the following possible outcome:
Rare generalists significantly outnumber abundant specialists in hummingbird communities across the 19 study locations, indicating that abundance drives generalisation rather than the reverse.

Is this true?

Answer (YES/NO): YES